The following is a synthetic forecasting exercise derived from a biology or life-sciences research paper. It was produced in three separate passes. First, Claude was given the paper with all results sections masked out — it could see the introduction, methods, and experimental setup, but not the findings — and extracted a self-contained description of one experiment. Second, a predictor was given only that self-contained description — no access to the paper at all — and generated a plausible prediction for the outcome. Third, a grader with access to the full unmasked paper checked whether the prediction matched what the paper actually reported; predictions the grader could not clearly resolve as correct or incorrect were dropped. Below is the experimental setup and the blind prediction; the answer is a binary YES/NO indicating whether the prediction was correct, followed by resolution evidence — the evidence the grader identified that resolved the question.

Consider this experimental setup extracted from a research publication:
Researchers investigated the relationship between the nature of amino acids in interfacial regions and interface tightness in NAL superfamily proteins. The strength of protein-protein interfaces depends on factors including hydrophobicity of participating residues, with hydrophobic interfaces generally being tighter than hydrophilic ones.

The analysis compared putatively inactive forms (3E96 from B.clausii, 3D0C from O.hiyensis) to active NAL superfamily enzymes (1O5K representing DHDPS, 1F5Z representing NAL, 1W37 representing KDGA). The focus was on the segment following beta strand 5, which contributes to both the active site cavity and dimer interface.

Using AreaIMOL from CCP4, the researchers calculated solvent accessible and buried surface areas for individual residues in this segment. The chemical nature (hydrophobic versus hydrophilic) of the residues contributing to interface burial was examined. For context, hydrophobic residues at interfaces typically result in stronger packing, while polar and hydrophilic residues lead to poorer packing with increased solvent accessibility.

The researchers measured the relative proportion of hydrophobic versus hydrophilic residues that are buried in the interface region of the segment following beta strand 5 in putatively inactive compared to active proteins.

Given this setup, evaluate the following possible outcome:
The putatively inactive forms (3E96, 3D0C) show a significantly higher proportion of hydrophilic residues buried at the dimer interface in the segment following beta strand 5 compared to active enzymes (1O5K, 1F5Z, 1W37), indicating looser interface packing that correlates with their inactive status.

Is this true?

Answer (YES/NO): YES